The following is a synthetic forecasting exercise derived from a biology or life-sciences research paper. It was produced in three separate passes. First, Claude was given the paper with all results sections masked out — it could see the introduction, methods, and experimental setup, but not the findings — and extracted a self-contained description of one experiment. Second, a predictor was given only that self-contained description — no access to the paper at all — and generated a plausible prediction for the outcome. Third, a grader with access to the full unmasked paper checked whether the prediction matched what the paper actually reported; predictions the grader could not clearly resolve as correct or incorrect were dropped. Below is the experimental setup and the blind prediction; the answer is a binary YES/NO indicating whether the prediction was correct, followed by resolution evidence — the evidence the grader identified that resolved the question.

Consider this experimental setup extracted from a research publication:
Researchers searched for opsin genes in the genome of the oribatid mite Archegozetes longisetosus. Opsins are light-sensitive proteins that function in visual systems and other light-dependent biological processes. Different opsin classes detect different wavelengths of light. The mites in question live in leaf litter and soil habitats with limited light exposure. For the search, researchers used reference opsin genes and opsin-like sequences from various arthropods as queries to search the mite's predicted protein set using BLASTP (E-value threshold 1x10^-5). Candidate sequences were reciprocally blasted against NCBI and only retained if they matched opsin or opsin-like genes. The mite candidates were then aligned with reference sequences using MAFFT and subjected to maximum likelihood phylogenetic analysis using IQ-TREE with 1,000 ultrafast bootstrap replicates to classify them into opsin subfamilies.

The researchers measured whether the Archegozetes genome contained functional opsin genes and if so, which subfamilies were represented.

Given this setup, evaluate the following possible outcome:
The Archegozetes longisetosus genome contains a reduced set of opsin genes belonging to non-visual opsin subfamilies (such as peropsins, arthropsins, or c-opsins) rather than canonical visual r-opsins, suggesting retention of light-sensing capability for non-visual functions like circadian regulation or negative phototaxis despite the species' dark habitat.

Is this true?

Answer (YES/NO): YES